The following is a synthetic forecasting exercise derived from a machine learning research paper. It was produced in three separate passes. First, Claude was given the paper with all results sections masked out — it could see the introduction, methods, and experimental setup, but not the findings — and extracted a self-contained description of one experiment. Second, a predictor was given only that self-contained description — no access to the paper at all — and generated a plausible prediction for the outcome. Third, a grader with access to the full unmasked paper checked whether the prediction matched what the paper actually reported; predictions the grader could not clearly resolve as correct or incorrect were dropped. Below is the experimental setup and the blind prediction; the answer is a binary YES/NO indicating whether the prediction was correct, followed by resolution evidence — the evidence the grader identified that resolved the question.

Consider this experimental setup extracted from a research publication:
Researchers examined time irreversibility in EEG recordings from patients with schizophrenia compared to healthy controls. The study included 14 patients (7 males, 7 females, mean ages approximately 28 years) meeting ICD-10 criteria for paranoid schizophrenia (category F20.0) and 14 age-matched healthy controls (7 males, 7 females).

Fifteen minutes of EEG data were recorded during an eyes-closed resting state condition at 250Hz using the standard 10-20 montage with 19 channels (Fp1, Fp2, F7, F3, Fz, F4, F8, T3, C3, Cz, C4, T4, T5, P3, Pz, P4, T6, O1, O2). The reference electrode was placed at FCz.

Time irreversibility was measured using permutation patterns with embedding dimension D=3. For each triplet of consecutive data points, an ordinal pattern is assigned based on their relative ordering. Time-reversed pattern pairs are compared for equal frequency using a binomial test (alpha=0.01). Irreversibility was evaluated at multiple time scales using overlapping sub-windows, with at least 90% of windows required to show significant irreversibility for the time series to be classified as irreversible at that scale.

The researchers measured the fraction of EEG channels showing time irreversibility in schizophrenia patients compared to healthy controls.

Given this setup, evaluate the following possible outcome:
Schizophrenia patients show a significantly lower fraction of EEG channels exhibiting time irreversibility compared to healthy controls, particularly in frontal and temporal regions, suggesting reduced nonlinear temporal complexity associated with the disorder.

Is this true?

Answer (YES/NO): NO